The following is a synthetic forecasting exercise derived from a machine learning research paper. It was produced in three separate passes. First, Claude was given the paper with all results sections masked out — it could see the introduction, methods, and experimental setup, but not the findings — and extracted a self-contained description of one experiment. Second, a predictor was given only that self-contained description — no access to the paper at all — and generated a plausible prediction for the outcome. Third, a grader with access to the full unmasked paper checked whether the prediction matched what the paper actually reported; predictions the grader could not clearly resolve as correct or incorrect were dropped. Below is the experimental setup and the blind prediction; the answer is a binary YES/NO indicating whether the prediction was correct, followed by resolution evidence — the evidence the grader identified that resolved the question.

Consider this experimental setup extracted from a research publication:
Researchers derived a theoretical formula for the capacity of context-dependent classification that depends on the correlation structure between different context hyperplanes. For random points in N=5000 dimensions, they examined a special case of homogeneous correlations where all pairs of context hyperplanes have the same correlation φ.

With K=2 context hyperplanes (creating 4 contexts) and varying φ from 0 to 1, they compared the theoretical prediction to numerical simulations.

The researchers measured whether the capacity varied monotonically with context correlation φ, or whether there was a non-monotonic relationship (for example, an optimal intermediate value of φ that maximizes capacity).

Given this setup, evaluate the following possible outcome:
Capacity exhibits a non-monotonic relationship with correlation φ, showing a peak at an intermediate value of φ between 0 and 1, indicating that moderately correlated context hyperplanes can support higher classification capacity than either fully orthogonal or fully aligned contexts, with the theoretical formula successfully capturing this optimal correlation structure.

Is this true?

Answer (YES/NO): NO